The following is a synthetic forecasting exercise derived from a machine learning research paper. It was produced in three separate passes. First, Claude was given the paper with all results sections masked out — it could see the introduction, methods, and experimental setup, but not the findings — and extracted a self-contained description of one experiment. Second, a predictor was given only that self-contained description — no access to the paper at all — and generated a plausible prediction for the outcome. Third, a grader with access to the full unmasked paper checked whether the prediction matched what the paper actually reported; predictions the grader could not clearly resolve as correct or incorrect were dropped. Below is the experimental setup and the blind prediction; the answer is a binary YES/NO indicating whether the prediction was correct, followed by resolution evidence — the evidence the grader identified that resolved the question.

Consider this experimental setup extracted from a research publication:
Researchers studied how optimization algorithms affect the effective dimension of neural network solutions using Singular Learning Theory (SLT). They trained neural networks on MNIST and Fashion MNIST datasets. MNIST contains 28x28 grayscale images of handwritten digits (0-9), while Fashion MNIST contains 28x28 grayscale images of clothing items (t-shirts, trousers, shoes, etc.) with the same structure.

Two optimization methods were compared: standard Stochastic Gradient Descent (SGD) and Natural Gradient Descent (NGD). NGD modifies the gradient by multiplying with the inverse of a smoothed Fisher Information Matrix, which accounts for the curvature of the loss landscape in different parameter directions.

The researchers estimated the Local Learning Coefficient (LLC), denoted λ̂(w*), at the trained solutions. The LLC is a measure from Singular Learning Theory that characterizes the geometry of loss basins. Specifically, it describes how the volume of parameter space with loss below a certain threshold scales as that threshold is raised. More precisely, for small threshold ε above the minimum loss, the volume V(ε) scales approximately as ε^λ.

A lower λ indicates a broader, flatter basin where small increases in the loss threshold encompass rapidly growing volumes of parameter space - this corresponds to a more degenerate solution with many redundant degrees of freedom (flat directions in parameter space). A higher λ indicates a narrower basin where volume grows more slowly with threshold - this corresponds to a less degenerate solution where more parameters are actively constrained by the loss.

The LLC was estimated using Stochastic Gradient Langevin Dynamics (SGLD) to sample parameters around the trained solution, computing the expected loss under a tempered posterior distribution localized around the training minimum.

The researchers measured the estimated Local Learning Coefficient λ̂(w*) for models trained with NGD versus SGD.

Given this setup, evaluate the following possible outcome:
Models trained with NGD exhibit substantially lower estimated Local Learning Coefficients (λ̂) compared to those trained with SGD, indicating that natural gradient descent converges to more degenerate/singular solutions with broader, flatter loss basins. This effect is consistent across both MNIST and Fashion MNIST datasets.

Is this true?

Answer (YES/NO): NO